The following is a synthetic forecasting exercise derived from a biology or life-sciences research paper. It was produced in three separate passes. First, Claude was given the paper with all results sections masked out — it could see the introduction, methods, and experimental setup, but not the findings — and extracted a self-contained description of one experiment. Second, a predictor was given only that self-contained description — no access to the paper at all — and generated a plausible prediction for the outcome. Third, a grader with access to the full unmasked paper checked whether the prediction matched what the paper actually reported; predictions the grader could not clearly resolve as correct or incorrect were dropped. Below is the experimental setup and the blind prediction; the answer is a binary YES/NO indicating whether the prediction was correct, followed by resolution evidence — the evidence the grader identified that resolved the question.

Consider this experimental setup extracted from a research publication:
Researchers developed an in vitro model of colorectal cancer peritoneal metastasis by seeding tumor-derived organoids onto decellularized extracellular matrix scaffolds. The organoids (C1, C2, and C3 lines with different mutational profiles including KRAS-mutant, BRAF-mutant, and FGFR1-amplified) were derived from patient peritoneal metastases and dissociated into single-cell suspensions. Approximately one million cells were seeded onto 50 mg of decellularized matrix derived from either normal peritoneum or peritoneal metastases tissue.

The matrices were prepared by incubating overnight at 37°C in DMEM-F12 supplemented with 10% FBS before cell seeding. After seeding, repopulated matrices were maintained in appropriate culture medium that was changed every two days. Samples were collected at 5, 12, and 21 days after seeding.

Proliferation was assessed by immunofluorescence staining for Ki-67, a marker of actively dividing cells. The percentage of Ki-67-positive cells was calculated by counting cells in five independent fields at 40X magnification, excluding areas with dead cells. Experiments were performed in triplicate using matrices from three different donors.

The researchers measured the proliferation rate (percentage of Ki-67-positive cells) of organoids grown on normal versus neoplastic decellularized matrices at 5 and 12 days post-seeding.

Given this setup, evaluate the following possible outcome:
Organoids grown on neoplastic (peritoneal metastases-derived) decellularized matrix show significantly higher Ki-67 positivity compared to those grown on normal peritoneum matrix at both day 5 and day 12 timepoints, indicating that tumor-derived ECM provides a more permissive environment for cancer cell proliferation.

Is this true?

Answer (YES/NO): YES